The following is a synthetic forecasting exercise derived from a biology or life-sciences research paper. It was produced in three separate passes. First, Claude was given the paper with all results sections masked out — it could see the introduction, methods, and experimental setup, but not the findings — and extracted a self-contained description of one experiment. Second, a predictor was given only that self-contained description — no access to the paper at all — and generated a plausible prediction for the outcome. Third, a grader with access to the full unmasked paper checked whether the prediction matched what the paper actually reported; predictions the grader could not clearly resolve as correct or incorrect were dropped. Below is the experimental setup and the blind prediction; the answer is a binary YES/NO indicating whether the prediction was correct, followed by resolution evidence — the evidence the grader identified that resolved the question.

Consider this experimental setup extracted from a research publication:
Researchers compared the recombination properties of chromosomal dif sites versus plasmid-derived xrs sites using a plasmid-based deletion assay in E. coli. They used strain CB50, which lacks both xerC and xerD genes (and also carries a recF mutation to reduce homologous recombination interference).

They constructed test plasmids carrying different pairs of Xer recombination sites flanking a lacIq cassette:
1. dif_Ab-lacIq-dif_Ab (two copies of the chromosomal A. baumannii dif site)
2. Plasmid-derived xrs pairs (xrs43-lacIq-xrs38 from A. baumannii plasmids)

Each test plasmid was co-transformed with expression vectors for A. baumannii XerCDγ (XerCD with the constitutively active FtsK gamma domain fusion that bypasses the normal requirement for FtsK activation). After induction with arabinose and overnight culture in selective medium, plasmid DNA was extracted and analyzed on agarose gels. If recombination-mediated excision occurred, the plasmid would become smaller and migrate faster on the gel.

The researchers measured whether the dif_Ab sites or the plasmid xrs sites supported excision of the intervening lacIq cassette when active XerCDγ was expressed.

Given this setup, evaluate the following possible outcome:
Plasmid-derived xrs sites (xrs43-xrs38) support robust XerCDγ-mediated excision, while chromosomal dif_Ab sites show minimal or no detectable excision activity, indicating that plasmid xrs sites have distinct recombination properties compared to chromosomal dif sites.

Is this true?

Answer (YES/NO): NO